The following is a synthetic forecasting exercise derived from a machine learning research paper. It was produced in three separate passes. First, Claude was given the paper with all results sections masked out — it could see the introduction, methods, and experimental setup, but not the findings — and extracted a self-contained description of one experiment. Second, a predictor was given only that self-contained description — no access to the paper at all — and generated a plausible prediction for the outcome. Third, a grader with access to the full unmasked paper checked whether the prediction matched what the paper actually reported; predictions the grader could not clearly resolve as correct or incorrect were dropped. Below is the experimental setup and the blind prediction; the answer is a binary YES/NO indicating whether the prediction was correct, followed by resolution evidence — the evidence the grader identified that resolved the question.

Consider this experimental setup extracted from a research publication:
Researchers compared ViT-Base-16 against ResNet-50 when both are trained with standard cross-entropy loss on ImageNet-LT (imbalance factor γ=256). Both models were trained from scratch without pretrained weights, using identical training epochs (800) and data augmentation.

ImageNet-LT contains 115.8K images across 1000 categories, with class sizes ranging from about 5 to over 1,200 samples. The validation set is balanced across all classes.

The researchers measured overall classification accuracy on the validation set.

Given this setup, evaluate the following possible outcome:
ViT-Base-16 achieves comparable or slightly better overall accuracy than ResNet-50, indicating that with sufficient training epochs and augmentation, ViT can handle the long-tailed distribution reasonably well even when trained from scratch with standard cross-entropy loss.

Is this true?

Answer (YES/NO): NO